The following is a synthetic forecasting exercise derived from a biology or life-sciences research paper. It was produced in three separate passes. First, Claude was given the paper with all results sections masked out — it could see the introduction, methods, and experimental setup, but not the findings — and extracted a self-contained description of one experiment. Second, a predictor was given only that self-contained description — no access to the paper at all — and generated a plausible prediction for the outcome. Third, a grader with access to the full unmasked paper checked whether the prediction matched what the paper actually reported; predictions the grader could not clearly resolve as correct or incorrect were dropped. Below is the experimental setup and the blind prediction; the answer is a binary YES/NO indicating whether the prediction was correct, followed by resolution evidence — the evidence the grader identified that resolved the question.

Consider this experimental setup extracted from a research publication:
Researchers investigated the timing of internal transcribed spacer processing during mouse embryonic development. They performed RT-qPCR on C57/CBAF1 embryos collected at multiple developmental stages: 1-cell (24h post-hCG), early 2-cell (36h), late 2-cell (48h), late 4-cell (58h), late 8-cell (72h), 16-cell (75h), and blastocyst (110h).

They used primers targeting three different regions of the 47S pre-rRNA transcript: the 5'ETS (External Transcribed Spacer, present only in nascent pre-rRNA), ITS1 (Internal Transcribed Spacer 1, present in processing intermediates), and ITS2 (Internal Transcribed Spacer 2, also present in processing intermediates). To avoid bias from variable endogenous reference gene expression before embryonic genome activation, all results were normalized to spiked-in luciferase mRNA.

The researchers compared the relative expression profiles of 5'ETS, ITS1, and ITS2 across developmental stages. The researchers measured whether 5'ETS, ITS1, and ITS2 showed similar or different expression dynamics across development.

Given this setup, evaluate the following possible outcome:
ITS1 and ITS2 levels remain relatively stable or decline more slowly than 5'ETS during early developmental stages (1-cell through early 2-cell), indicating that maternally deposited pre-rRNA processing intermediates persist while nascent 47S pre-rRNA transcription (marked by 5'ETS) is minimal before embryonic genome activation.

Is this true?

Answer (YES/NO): NO